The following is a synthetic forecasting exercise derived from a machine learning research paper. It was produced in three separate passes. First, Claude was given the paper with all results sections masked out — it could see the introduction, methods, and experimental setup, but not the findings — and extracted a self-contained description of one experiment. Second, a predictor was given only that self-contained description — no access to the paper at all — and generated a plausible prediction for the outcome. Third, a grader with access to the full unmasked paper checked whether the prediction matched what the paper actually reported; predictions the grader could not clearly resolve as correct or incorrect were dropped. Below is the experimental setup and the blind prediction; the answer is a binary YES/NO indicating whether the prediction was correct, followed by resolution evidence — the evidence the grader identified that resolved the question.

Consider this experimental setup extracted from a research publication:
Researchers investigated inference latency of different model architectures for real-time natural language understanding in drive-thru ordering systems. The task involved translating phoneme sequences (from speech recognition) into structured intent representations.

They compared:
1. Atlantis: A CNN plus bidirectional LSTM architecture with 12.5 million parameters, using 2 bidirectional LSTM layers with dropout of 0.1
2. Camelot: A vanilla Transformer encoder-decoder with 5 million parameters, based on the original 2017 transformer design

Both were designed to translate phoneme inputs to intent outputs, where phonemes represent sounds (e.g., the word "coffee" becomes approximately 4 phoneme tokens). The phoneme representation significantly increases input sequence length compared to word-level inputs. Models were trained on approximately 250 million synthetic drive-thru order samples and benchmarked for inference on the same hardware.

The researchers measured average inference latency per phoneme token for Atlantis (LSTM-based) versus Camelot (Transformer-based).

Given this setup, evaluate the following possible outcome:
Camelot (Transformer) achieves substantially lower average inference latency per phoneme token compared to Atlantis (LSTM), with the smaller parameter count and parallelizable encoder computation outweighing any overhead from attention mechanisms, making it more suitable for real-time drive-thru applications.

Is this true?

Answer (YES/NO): YES